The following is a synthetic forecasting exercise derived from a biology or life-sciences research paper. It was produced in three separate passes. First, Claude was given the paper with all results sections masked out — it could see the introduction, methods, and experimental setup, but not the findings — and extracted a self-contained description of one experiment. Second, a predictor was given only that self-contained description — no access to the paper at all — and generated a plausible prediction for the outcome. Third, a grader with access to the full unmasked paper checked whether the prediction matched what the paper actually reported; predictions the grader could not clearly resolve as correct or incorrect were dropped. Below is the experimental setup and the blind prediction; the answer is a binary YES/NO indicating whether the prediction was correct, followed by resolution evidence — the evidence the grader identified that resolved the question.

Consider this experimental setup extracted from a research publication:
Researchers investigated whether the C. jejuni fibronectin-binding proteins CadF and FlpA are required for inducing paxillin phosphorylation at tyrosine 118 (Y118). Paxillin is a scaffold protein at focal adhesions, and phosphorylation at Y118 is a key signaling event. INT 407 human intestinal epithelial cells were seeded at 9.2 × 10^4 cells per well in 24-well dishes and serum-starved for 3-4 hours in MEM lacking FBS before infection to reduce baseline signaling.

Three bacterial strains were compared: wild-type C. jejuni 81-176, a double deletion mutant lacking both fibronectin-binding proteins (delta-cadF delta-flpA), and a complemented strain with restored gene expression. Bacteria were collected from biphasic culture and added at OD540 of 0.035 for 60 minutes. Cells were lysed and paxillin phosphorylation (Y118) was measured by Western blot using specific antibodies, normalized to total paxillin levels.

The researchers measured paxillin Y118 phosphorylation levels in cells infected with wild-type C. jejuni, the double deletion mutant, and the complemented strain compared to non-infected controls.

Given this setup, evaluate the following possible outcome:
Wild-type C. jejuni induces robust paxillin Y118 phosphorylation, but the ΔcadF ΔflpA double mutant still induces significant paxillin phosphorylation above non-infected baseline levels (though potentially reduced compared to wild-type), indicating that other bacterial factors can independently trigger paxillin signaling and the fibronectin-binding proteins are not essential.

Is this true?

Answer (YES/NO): NO